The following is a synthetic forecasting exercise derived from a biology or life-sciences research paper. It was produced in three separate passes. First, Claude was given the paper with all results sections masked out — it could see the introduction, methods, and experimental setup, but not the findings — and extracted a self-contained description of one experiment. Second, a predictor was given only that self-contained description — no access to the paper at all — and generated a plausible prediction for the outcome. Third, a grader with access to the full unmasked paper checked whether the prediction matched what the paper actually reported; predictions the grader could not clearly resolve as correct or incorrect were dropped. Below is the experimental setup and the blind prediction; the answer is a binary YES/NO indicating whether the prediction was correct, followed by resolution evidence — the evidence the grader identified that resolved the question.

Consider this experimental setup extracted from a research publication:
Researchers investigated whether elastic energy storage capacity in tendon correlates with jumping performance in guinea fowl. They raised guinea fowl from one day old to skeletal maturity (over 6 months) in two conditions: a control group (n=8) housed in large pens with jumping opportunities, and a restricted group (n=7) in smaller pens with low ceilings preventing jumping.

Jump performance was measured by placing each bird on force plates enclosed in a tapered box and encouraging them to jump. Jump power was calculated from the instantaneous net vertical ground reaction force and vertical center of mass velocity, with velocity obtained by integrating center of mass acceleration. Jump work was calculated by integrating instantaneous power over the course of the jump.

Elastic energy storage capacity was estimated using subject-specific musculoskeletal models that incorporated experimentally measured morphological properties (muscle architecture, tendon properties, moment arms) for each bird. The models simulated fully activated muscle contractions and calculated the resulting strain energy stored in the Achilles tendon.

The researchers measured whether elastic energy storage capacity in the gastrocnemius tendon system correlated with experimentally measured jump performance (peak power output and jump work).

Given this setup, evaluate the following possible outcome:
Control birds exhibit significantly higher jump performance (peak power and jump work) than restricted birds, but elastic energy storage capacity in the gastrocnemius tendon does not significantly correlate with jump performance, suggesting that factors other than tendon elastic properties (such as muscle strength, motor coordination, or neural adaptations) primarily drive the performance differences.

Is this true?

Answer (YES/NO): YES